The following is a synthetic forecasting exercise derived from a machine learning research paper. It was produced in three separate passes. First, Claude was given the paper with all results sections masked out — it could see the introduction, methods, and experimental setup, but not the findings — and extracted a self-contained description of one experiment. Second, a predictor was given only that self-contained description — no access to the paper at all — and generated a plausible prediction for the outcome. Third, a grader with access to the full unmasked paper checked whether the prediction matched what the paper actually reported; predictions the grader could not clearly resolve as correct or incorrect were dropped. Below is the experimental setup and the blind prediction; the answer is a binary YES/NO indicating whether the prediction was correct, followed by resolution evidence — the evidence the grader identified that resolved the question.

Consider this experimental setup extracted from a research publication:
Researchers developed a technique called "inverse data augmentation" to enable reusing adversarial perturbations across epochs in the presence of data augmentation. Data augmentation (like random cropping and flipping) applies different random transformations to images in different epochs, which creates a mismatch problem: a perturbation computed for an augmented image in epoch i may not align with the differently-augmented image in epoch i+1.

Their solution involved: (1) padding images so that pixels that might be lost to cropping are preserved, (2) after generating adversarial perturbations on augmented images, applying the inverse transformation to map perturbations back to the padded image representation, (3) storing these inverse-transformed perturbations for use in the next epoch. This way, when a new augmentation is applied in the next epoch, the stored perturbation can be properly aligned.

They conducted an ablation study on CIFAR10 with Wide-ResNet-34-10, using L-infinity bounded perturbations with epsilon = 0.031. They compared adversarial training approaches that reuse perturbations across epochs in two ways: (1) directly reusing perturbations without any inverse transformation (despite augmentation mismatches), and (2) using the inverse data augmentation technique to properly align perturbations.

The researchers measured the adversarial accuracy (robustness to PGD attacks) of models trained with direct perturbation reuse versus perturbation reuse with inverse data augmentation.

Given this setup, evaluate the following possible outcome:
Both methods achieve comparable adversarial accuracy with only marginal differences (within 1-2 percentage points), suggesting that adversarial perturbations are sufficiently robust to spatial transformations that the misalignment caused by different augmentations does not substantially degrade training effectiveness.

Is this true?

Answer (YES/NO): NO